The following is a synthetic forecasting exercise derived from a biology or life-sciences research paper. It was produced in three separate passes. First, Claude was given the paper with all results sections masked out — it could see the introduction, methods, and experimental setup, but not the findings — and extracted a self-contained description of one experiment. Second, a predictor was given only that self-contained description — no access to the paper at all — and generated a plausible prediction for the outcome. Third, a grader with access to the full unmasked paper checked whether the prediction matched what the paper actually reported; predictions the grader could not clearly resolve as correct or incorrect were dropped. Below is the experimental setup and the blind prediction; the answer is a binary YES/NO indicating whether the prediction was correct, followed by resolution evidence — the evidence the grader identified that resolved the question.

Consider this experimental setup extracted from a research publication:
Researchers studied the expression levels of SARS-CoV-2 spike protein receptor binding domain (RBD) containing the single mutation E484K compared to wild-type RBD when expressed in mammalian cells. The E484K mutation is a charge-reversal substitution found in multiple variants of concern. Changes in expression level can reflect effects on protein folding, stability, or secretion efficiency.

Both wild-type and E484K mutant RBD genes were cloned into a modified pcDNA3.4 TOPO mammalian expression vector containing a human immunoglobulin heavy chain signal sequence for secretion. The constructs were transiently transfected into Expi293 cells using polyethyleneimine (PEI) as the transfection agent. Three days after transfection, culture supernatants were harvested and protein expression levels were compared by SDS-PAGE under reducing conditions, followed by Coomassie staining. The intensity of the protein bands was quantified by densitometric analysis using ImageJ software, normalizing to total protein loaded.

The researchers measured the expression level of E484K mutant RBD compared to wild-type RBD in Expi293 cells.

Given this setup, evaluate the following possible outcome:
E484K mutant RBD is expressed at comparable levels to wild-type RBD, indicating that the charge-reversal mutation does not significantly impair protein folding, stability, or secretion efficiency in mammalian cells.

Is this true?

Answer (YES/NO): NO